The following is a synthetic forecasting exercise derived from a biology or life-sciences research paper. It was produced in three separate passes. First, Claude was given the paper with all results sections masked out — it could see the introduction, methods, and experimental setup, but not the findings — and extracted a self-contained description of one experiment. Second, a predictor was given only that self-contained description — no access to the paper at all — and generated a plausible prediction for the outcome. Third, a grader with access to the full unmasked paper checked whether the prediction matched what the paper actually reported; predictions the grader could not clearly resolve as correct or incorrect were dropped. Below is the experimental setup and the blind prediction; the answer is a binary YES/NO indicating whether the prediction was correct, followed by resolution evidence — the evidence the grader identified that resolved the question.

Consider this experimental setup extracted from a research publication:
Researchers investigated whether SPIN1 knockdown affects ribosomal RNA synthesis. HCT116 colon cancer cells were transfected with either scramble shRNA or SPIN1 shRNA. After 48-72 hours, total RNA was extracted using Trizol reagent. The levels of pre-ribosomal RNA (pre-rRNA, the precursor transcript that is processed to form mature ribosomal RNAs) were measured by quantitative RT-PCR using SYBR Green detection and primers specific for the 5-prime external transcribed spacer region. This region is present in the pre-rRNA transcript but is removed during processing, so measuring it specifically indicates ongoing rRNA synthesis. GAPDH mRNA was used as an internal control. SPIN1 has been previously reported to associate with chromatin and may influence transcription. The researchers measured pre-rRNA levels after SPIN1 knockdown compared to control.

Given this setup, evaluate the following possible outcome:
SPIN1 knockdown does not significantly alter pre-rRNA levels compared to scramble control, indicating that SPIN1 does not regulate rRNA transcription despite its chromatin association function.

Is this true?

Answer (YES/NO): NO